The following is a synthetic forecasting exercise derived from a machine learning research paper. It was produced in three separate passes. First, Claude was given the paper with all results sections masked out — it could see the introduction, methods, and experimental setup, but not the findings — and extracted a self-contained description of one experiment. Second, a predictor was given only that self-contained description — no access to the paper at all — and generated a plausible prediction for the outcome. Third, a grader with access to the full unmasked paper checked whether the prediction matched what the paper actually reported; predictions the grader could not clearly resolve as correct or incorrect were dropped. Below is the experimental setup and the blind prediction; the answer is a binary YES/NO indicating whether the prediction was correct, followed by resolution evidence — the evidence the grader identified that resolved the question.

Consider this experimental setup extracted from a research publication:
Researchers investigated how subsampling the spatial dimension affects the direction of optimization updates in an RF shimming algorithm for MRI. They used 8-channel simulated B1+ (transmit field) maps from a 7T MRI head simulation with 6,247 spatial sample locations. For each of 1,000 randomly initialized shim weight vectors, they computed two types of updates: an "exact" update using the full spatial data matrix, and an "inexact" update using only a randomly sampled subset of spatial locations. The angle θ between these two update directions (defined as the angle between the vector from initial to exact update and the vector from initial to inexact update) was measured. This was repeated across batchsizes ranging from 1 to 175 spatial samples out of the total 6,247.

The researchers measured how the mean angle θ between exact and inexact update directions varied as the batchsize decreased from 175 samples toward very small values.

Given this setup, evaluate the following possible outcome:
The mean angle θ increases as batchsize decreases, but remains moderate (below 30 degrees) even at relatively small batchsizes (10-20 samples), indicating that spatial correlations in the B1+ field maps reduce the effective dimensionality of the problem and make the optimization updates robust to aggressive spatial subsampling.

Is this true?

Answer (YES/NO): NO